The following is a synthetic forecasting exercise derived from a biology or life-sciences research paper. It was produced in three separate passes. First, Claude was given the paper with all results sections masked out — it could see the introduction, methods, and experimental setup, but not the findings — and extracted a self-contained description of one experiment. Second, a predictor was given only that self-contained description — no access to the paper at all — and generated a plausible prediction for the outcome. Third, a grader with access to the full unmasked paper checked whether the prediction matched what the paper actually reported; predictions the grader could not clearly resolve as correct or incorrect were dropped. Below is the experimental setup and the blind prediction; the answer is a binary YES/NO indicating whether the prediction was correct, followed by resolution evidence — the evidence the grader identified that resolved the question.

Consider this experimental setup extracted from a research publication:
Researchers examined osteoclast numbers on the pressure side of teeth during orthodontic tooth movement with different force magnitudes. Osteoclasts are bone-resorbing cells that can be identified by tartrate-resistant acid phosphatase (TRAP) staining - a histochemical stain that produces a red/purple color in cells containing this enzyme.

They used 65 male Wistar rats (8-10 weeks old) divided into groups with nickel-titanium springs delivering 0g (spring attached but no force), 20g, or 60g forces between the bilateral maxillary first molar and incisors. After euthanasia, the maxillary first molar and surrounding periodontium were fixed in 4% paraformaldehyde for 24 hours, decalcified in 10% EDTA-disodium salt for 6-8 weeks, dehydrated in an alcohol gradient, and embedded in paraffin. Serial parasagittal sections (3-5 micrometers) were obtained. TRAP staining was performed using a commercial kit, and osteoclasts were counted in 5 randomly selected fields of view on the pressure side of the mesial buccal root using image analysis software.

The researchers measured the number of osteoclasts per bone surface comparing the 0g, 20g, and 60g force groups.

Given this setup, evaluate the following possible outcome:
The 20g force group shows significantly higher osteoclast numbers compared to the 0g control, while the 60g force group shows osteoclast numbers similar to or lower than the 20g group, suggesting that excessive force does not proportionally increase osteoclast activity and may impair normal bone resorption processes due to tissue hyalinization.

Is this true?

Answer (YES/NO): NO